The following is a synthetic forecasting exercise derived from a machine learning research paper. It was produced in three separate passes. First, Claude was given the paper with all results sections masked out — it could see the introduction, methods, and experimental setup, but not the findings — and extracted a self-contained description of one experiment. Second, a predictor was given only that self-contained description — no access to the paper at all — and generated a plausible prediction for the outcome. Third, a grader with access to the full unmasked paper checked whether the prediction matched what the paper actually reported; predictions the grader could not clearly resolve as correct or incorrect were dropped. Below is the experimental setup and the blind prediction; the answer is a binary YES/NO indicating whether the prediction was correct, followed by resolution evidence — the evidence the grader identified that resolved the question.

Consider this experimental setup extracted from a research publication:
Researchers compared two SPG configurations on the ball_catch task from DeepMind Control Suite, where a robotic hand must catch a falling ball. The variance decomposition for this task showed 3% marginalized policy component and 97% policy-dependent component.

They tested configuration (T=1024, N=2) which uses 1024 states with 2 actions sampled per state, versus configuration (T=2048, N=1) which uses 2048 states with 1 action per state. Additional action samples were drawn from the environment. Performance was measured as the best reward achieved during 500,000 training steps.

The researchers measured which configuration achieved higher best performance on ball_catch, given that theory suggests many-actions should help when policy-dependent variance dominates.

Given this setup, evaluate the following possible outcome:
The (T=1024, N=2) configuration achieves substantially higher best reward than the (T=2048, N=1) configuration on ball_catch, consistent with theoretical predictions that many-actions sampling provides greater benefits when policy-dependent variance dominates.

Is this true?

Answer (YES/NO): NO